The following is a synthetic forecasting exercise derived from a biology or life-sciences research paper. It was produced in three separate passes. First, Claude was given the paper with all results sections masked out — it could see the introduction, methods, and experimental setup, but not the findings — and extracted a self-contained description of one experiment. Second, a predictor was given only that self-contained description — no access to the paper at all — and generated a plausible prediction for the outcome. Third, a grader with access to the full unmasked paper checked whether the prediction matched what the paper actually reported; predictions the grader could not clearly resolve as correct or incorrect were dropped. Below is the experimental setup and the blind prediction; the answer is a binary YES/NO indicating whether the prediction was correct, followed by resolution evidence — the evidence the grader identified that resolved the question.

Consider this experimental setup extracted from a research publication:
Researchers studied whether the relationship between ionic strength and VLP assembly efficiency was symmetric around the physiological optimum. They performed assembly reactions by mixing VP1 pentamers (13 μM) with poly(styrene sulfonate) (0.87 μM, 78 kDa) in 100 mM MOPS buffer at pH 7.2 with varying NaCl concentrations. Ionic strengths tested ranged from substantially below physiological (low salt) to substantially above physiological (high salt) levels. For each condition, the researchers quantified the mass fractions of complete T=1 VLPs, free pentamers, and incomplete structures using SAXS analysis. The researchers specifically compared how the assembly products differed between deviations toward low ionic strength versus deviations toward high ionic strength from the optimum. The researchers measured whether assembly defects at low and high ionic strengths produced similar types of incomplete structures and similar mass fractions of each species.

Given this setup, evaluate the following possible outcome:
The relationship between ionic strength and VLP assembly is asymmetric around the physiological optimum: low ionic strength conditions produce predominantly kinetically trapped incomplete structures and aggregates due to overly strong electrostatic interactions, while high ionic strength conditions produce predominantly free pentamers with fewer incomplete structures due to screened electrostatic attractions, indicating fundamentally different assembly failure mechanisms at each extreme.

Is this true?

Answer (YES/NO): NO